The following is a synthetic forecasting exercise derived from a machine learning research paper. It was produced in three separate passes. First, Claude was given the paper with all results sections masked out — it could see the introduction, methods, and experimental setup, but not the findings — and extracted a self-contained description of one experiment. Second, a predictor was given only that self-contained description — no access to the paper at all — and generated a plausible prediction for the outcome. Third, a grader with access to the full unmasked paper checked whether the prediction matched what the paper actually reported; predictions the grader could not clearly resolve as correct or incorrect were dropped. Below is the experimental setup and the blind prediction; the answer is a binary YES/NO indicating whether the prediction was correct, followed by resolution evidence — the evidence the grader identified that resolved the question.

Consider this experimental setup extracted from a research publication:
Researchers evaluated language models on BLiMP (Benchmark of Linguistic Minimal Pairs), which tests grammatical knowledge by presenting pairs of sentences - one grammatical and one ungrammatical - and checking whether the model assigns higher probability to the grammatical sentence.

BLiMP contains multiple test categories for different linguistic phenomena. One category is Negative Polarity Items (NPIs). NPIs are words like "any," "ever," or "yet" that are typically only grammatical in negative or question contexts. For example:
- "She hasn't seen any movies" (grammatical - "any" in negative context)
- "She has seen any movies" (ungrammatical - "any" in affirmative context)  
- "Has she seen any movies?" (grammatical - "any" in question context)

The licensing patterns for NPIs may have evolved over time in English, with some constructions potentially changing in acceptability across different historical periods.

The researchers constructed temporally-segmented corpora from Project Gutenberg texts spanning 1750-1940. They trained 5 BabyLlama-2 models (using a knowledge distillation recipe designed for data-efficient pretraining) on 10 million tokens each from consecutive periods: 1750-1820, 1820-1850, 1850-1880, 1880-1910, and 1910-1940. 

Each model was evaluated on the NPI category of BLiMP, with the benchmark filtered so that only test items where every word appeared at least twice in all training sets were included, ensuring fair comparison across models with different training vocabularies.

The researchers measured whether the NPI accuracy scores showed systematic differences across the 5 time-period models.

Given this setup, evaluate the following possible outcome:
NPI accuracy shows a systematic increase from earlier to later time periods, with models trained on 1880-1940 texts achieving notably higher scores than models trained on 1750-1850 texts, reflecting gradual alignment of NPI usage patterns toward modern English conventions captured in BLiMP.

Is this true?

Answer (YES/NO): NO